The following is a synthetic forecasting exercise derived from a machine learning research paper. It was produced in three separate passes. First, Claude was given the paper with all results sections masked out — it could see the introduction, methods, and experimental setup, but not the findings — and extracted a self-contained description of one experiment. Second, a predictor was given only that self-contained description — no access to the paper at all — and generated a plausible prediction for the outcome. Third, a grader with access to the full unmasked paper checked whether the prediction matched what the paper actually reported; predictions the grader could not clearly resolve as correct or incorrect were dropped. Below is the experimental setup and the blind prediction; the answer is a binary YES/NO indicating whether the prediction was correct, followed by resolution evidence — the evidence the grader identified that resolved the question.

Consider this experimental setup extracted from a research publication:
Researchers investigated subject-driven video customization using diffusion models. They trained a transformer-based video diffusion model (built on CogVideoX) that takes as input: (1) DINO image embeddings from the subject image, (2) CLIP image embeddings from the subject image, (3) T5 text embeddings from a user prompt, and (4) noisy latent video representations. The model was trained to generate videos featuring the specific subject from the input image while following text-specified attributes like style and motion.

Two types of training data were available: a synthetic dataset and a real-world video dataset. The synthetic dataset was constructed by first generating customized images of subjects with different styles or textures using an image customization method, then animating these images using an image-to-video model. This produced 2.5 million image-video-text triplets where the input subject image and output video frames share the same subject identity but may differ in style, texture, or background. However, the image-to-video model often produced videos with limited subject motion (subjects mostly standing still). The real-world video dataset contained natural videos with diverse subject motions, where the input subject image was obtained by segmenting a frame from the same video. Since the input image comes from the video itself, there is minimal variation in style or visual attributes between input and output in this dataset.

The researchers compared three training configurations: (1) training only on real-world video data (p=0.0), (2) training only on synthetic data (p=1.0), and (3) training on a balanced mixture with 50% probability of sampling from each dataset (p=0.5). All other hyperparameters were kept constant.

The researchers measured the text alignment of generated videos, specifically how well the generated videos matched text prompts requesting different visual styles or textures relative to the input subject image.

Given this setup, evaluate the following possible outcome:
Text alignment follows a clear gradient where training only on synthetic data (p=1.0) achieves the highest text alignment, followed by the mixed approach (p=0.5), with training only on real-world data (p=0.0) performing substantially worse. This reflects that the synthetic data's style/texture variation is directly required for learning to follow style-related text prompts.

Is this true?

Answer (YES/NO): NO